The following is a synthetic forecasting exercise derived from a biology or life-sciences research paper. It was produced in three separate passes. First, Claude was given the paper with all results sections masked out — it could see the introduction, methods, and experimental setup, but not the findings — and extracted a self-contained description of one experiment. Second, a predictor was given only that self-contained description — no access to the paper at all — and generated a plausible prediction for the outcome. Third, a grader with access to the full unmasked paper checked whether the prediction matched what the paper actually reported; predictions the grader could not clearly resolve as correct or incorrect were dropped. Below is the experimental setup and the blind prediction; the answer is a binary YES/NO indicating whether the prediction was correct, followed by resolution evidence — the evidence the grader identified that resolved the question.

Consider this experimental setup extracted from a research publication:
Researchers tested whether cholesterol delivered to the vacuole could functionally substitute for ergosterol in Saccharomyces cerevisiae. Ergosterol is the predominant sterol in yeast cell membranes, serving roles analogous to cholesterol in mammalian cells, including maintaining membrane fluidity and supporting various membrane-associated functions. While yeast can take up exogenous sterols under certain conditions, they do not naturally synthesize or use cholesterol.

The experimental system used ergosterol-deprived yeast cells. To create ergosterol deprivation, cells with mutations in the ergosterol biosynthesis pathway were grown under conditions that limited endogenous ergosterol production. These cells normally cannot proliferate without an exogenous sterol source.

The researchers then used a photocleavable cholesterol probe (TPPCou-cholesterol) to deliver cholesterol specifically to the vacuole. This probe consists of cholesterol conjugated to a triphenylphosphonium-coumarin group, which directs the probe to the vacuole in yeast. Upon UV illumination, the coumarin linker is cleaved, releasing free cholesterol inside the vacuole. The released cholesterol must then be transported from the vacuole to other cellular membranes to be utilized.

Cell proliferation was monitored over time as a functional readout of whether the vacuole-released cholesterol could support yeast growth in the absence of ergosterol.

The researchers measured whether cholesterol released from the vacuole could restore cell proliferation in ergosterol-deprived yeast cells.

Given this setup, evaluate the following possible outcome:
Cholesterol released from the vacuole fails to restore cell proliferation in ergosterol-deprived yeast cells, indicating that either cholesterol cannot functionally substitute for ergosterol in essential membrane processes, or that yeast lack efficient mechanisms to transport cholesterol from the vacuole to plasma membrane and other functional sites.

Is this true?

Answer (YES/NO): NO